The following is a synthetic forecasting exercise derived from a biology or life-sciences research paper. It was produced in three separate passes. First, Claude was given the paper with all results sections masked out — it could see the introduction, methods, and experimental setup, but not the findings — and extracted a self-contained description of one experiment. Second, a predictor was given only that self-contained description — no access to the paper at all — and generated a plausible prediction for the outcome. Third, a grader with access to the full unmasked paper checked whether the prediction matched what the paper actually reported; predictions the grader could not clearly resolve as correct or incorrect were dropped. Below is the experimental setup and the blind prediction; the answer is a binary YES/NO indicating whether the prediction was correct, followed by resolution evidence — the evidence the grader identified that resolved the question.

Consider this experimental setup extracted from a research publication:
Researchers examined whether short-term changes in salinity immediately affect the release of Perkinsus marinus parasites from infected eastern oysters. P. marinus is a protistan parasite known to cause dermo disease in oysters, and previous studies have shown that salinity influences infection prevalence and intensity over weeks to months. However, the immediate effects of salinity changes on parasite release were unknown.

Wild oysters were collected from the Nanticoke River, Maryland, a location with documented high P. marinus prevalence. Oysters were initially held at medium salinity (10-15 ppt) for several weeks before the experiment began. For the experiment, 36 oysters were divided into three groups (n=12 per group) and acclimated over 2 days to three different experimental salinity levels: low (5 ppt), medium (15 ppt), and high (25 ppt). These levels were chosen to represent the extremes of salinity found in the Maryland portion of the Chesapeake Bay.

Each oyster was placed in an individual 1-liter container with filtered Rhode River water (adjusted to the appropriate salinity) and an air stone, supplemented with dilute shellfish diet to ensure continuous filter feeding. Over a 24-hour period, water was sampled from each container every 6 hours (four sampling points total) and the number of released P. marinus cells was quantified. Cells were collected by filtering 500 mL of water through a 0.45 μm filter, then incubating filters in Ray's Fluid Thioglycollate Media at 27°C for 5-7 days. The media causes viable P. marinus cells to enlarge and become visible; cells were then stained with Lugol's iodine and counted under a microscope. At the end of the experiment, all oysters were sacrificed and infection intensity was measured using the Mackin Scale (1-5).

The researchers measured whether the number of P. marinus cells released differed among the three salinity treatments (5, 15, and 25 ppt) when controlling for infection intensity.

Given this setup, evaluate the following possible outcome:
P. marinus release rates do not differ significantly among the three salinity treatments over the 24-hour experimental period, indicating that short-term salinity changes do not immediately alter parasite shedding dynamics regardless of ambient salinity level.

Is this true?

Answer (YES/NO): YES